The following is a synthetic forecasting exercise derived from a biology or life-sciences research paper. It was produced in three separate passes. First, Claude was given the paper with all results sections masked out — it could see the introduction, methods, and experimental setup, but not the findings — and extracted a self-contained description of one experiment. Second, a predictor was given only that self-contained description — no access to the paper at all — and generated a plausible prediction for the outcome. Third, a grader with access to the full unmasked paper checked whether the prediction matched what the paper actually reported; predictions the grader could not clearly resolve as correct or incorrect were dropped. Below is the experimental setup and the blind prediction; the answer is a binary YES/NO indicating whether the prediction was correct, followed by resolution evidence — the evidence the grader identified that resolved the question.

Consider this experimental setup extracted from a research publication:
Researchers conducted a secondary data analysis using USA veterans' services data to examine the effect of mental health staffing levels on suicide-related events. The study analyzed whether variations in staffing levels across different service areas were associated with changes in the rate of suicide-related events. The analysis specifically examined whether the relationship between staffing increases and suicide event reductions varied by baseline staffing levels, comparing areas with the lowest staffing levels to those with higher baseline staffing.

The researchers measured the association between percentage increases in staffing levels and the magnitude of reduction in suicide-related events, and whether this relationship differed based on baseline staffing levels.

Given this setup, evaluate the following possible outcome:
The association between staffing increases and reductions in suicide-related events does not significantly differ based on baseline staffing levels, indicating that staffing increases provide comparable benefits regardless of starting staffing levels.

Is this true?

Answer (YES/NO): NO